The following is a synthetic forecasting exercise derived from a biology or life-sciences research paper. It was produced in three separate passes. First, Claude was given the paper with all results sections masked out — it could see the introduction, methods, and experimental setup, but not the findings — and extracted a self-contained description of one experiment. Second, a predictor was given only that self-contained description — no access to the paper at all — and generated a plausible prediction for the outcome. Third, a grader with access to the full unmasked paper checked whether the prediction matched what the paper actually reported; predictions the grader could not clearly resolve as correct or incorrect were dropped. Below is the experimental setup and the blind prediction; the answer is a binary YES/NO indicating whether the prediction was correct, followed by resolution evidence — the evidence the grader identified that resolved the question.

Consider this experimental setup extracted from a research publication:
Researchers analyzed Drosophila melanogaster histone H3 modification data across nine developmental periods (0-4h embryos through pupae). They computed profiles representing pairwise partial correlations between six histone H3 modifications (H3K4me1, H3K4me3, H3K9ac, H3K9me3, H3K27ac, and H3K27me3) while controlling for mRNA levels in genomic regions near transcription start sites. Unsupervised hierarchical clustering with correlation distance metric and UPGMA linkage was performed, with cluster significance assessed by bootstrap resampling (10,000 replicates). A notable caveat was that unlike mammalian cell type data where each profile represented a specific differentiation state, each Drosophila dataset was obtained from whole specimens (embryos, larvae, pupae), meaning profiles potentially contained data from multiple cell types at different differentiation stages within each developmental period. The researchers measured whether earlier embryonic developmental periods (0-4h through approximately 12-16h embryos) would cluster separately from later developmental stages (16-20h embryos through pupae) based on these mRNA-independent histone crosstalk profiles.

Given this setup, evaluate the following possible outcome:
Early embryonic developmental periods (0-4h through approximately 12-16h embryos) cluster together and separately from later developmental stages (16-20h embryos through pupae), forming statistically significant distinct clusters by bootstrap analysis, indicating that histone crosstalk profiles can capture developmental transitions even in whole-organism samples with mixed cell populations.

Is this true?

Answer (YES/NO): YES